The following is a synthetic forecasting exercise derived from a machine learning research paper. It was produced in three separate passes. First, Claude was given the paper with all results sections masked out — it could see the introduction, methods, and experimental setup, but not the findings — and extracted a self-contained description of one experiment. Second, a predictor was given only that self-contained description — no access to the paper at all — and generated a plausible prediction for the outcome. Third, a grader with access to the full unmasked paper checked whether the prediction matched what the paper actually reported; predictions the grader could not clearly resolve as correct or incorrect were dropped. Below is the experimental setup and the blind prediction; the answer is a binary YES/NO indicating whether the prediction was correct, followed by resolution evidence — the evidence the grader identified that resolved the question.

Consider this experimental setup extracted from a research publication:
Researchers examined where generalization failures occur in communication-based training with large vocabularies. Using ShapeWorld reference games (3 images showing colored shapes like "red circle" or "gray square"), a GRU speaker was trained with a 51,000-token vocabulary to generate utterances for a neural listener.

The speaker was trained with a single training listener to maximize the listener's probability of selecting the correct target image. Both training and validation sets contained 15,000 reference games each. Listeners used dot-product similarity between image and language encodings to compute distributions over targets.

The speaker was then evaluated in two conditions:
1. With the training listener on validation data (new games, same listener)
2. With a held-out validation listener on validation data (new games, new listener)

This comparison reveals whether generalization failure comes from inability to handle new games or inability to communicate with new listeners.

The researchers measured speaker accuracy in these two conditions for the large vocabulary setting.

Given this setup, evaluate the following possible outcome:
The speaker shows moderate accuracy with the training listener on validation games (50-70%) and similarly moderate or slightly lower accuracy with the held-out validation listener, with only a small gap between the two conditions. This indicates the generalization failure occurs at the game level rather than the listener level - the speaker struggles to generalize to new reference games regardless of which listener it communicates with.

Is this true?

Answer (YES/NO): NO